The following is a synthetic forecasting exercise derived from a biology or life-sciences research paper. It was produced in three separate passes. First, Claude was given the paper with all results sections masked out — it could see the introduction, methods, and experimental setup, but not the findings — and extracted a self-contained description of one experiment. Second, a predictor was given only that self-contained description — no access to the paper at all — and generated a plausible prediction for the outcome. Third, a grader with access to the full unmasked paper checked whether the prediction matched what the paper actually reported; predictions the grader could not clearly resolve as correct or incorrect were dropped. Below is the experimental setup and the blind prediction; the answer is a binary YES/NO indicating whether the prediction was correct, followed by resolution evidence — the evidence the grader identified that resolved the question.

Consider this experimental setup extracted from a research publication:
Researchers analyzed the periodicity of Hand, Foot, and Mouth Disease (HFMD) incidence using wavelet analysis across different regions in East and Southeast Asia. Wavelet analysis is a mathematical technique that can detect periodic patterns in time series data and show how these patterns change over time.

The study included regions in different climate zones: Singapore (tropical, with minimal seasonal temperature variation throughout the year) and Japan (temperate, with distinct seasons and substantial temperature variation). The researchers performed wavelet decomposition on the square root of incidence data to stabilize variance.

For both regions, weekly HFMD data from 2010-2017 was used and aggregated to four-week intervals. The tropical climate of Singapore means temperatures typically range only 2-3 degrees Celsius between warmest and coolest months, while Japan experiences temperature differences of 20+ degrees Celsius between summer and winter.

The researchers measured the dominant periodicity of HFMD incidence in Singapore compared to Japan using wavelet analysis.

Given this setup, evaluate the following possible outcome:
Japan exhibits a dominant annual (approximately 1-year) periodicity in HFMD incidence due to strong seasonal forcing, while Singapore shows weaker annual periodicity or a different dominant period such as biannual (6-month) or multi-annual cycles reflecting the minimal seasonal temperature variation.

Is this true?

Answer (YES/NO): NO